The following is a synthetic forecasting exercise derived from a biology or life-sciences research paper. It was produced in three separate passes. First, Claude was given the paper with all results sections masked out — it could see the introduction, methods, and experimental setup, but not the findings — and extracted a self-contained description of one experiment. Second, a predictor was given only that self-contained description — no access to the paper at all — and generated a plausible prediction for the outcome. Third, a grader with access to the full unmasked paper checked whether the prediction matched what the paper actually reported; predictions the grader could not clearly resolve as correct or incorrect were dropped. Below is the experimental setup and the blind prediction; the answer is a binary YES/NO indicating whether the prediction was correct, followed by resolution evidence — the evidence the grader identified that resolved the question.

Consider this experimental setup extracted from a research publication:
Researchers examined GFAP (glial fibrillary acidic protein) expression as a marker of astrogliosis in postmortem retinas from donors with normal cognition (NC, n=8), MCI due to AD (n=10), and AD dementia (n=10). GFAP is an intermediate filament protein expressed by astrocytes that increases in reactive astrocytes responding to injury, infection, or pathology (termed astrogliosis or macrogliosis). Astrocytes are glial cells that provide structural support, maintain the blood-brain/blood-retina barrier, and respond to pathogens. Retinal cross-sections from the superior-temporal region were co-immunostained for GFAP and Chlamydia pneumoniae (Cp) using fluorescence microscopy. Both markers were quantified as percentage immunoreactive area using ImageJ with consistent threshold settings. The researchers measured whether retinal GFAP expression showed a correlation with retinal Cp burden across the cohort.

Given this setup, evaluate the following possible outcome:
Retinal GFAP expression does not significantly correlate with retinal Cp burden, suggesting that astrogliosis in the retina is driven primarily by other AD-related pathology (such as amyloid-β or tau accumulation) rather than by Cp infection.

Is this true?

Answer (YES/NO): NO